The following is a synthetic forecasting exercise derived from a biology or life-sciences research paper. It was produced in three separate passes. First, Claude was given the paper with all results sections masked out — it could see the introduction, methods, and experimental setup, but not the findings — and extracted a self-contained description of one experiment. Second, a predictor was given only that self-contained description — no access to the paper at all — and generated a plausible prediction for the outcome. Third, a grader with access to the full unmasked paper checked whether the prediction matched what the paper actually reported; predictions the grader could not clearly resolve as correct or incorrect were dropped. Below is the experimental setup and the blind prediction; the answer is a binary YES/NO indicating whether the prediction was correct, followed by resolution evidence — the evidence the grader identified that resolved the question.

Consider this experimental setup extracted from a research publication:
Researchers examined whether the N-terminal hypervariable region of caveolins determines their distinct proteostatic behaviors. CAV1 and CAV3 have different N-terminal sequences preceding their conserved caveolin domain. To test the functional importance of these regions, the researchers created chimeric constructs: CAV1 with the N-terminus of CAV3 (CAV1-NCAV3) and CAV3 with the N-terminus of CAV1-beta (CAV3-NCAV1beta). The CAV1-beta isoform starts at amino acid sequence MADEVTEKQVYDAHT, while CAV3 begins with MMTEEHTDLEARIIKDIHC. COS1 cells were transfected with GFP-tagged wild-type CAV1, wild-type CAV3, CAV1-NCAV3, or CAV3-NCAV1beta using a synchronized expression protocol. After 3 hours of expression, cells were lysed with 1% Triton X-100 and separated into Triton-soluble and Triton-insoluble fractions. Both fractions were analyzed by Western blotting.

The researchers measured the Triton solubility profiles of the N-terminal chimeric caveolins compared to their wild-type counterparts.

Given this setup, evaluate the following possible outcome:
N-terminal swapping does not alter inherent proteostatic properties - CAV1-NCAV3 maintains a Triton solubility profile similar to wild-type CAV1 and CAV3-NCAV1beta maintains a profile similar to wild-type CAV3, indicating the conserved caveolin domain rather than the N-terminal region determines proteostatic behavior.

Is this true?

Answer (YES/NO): NO